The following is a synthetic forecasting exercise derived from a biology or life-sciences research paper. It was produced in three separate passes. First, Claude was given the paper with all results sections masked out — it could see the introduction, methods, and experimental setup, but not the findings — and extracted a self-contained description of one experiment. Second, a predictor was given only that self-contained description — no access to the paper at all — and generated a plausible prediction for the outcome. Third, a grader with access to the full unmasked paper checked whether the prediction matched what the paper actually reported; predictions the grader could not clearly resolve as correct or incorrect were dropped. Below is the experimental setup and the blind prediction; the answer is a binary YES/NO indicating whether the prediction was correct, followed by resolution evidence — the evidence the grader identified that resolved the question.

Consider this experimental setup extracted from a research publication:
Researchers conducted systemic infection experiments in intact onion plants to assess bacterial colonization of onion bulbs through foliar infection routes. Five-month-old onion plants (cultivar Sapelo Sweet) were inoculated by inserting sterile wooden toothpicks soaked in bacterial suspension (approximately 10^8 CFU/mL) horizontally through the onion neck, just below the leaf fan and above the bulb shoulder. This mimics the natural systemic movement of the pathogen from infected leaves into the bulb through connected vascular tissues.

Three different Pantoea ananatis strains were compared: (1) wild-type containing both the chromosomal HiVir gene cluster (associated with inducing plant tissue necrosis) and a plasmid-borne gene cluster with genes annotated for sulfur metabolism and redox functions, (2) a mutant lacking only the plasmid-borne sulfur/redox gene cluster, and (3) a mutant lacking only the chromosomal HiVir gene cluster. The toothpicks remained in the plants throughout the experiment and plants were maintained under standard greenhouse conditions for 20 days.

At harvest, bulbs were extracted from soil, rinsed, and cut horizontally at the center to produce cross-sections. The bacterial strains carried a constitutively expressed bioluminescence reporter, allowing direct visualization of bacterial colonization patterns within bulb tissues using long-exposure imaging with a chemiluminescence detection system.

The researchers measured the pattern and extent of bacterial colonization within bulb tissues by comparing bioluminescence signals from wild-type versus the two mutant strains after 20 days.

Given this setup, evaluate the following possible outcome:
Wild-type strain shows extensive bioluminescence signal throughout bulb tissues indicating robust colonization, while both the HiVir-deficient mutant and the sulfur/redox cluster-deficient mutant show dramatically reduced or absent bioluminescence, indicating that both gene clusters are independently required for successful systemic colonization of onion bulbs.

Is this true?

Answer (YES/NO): YES